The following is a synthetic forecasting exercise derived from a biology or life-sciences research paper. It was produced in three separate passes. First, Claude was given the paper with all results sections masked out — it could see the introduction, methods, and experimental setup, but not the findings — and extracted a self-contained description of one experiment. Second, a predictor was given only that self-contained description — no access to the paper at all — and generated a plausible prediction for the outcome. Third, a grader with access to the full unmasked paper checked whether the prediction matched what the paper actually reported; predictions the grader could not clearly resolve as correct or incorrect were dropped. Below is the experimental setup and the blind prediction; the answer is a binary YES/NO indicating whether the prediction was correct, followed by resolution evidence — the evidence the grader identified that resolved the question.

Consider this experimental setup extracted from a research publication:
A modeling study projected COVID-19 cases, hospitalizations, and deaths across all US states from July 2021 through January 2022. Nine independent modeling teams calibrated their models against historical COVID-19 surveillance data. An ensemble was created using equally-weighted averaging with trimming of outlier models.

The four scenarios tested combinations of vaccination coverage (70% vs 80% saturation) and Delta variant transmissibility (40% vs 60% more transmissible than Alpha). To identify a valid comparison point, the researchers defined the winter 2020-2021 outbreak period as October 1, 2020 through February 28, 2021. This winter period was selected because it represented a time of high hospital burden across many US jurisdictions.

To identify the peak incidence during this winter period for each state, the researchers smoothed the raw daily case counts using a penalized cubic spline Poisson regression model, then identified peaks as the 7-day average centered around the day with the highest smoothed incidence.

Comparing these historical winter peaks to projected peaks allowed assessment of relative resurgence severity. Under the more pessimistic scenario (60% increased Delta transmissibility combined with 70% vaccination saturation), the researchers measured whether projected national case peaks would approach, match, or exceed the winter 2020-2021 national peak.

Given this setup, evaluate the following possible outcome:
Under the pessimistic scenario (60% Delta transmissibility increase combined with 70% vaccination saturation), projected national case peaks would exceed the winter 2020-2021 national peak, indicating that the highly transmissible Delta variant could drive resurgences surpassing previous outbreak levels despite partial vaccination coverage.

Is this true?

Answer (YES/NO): NO